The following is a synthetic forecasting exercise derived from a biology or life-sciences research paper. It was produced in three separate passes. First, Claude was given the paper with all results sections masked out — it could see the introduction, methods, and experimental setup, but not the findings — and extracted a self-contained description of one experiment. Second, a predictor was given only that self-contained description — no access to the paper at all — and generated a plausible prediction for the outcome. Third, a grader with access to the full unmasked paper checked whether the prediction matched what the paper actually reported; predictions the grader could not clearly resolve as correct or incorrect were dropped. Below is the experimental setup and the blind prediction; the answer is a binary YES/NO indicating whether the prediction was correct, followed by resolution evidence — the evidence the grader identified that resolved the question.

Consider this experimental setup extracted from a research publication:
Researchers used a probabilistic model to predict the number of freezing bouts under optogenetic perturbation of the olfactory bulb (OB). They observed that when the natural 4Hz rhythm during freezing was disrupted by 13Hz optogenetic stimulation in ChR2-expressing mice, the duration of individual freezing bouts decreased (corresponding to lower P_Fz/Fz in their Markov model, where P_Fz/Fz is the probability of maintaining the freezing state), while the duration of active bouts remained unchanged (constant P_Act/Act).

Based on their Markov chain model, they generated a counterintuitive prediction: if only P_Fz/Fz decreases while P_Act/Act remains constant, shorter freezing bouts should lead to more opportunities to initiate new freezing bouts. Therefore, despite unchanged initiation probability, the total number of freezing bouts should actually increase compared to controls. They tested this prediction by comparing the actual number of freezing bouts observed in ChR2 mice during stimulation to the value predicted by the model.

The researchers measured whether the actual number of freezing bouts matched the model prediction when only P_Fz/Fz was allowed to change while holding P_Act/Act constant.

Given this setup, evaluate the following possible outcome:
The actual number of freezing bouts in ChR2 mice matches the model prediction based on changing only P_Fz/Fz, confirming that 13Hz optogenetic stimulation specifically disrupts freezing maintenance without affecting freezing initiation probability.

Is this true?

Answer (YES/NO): YES